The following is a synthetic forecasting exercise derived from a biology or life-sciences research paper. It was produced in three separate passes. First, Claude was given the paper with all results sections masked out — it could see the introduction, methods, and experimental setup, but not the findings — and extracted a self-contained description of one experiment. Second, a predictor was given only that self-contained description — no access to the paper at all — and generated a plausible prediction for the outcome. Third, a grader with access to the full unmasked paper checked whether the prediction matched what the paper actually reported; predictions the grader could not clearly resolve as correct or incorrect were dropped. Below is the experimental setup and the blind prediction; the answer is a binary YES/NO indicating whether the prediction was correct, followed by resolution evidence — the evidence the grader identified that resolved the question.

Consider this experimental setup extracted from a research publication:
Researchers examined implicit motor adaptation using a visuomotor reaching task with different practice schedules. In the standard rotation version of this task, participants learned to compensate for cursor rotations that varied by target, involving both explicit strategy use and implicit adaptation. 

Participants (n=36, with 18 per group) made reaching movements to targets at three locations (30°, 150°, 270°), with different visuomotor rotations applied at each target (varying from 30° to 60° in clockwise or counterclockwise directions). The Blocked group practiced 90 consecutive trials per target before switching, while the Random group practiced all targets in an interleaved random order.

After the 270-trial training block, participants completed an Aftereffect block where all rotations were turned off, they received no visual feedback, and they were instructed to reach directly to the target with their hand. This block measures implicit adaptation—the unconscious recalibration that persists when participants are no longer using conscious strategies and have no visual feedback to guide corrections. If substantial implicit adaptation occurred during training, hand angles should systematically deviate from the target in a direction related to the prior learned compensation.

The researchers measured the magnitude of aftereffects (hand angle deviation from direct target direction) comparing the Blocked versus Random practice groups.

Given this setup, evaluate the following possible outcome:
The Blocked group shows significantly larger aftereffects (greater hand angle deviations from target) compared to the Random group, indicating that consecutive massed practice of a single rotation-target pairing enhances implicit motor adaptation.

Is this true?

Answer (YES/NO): NO